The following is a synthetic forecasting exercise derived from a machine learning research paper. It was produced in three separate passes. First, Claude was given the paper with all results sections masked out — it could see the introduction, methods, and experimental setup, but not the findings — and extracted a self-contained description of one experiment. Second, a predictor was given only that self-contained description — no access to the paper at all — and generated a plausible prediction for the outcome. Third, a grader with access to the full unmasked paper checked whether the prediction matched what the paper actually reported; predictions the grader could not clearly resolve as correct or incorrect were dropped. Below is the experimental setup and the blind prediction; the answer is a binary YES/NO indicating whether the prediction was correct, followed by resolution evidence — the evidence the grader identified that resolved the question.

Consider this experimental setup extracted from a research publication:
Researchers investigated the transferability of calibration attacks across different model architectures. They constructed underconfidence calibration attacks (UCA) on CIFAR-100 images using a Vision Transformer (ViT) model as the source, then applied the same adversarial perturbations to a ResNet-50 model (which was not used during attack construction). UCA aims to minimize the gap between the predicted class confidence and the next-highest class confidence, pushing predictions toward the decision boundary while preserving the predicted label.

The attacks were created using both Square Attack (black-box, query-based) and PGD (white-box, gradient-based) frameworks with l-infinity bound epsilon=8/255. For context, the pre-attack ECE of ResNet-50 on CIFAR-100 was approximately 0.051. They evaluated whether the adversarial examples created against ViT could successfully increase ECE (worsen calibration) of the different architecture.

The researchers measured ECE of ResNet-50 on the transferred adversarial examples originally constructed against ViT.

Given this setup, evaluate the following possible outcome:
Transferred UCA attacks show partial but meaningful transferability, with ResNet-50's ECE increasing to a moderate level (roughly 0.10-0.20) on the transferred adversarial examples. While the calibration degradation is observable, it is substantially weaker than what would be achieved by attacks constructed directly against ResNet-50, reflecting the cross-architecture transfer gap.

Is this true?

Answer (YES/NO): YES